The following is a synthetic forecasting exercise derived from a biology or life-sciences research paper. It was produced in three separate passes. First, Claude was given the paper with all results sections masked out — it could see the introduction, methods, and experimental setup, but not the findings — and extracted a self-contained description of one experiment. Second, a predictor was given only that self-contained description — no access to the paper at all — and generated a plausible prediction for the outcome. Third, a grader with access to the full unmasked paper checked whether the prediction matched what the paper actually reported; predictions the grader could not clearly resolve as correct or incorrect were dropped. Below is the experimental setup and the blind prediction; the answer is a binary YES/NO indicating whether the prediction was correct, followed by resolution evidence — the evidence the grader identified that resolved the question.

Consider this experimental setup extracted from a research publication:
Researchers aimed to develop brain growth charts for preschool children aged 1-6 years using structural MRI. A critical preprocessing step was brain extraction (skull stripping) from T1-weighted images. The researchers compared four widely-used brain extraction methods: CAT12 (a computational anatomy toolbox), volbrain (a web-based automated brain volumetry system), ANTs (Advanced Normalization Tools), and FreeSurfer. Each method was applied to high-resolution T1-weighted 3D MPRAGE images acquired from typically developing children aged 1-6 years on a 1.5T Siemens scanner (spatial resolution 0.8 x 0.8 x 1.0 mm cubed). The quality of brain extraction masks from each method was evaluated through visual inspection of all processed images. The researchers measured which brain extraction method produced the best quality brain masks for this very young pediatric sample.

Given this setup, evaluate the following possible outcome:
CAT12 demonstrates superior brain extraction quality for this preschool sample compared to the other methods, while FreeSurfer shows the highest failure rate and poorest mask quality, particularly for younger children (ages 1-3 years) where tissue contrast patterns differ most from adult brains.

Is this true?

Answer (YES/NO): NO